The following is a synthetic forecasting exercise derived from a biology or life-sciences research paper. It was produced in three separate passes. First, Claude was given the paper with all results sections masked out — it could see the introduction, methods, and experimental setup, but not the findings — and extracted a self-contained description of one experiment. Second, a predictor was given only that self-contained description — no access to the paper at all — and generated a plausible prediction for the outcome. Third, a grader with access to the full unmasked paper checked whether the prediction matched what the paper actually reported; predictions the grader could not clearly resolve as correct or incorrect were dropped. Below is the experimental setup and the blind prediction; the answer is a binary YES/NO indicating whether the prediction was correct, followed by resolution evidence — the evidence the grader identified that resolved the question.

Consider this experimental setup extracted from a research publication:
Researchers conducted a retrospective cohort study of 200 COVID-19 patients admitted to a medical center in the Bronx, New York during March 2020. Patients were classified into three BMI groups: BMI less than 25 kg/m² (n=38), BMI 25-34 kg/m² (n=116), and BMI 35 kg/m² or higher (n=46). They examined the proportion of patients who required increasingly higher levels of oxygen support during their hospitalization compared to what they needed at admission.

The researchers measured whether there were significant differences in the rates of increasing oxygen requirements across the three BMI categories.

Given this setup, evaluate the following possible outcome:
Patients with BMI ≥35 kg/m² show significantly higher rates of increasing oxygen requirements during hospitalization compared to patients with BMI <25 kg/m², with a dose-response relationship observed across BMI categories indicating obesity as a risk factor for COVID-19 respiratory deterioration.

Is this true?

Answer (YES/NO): NO